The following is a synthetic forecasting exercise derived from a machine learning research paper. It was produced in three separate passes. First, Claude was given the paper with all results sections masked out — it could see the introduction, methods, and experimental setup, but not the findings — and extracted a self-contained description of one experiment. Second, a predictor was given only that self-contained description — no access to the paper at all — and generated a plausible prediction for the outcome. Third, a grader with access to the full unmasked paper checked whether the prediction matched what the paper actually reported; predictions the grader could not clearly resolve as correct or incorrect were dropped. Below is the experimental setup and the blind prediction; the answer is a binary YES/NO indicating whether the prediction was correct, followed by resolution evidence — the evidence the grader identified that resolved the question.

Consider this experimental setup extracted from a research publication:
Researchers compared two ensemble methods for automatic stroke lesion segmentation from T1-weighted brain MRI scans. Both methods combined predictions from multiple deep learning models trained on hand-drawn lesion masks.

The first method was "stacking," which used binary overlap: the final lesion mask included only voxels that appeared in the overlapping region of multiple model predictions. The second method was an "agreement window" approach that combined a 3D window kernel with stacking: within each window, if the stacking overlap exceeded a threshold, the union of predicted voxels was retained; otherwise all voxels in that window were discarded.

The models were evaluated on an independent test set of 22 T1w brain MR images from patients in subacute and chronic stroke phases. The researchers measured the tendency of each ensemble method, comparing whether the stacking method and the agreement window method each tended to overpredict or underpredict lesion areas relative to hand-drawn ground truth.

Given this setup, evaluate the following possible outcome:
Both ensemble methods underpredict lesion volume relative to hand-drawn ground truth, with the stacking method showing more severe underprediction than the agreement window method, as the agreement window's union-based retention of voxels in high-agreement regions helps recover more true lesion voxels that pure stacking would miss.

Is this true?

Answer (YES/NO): NO